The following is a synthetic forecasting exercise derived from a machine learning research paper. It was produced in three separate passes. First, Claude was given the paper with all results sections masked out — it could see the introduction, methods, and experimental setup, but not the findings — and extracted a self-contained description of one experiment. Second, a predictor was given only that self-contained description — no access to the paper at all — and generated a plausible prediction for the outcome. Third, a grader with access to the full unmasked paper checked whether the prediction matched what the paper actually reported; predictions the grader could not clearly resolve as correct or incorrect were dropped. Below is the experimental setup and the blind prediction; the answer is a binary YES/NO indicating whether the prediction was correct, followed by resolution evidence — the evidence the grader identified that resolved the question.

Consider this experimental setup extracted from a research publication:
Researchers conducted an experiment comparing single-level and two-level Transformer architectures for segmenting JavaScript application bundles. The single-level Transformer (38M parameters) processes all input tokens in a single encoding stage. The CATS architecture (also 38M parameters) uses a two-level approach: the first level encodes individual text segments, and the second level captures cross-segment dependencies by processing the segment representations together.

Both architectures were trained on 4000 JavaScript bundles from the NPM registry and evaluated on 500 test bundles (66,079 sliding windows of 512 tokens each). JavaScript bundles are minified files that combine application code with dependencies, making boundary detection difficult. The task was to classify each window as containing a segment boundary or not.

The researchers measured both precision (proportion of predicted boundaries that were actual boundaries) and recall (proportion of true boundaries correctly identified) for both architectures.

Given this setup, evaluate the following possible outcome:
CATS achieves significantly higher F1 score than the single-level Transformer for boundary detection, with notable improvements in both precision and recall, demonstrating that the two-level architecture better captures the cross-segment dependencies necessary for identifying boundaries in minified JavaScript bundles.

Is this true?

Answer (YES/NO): NO